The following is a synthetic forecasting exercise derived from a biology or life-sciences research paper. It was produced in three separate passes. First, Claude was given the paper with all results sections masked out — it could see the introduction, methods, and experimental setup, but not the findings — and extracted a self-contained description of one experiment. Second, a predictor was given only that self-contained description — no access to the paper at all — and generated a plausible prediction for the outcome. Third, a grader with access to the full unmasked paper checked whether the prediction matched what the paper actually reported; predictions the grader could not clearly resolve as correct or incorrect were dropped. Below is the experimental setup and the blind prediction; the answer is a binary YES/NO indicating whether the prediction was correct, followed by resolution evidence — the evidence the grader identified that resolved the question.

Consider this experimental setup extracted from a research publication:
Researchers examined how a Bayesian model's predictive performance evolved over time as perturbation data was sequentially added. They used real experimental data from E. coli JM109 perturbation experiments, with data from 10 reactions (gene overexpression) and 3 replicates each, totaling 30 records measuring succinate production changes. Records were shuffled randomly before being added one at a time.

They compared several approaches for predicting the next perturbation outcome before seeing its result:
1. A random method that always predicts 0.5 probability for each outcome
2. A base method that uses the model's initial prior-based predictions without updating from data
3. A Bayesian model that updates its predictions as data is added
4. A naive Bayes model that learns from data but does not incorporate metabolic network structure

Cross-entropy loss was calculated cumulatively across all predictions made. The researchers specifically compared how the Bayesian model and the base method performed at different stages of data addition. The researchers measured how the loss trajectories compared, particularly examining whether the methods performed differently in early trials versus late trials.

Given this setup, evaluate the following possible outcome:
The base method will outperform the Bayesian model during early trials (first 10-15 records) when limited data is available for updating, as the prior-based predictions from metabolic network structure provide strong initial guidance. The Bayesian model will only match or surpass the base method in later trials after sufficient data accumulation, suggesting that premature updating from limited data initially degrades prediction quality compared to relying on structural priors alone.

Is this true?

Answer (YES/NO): NO